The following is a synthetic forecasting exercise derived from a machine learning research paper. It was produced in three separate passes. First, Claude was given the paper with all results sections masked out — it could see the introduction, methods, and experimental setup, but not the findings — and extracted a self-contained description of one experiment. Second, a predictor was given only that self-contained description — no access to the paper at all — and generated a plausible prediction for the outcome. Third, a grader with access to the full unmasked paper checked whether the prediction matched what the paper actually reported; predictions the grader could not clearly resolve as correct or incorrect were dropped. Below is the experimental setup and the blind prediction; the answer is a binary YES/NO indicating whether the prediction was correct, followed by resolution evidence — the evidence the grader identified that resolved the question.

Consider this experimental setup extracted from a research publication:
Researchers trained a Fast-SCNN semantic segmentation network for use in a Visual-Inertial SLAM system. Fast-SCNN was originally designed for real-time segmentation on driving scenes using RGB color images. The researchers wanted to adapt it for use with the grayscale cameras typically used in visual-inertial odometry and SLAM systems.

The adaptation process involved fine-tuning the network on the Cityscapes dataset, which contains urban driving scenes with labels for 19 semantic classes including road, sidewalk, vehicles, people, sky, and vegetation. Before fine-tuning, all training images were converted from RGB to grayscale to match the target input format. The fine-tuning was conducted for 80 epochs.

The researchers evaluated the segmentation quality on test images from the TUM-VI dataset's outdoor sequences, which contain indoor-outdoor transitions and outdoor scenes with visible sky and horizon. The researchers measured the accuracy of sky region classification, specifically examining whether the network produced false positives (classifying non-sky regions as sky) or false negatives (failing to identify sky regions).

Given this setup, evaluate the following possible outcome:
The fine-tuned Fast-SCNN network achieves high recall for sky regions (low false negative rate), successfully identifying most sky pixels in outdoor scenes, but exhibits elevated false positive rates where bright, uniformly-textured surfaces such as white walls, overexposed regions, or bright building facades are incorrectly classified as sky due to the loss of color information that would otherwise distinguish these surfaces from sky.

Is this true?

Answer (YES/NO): NO